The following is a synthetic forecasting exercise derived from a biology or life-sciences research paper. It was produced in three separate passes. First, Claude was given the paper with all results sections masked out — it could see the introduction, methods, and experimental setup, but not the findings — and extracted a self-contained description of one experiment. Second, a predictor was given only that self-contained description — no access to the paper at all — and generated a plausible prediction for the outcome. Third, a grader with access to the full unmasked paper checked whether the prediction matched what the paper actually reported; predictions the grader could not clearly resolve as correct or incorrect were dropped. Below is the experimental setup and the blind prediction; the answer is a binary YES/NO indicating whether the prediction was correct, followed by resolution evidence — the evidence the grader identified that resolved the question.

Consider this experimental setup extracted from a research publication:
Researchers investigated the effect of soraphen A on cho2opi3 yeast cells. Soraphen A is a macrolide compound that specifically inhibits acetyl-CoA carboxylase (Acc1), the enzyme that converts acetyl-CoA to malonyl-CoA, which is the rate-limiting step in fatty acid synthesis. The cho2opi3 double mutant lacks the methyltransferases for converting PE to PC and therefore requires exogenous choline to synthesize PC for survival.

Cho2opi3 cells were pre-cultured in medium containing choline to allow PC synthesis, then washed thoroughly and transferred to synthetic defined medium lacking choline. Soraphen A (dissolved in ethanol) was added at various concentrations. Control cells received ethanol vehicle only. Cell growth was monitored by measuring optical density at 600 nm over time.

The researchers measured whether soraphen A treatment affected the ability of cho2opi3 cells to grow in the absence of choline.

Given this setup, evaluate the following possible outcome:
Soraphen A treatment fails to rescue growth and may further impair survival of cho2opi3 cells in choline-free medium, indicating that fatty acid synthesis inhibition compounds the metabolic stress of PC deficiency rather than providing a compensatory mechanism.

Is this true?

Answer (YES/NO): NO